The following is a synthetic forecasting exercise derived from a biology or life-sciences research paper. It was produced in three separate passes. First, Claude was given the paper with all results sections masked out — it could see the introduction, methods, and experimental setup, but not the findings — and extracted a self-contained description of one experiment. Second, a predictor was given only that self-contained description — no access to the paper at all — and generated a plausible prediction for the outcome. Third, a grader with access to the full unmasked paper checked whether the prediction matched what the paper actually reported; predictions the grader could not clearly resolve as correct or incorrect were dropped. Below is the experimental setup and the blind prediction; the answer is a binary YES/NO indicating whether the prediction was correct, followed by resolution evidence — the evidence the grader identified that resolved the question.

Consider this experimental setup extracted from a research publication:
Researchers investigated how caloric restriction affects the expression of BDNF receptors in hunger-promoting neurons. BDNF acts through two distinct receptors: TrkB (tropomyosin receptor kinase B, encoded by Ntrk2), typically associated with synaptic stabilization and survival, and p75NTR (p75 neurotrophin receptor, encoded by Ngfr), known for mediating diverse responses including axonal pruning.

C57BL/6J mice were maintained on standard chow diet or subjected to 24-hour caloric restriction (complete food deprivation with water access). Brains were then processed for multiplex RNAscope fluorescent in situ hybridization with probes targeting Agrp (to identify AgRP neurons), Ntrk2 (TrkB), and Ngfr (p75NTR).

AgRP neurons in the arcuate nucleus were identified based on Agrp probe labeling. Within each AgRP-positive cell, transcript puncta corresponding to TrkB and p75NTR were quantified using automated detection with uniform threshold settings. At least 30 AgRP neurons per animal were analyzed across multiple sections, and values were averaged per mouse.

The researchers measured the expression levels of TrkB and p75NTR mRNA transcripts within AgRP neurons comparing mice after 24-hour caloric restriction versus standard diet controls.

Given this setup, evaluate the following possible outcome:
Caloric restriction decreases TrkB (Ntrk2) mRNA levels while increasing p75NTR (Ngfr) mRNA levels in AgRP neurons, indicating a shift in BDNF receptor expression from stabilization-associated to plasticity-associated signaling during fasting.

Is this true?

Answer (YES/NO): NO